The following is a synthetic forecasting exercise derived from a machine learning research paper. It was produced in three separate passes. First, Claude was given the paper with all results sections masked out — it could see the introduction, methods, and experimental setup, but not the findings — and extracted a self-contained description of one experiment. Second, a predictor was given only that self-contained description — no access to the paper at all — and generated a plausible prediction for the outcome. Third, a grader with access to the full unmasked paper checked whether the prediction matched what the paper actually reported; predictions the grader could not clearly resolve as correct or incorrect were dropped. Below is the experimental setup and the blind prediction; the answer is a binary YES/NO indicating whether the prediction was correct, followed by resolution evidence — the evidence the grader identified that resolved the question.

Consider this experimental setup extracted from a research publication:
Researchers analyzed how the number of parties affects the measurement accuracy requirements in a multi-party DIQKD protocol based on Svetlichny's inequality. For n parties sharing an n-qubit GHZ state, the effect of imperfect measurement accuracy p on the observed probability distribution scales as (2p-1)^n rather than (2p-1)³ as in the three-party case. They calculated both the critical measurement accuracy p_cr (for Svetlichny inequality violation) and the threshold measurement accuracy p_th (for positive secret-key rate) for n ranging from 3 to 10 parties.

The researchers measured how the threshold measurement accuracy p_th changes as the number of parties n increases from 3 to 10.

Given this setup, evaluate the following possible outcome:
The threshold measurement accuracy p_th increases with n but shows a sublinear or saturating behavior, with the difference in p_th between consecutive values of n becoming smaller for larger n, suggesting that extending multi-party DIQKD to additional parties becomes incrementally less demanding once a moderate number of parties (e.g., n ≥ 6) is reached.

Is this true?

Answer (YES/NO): NO